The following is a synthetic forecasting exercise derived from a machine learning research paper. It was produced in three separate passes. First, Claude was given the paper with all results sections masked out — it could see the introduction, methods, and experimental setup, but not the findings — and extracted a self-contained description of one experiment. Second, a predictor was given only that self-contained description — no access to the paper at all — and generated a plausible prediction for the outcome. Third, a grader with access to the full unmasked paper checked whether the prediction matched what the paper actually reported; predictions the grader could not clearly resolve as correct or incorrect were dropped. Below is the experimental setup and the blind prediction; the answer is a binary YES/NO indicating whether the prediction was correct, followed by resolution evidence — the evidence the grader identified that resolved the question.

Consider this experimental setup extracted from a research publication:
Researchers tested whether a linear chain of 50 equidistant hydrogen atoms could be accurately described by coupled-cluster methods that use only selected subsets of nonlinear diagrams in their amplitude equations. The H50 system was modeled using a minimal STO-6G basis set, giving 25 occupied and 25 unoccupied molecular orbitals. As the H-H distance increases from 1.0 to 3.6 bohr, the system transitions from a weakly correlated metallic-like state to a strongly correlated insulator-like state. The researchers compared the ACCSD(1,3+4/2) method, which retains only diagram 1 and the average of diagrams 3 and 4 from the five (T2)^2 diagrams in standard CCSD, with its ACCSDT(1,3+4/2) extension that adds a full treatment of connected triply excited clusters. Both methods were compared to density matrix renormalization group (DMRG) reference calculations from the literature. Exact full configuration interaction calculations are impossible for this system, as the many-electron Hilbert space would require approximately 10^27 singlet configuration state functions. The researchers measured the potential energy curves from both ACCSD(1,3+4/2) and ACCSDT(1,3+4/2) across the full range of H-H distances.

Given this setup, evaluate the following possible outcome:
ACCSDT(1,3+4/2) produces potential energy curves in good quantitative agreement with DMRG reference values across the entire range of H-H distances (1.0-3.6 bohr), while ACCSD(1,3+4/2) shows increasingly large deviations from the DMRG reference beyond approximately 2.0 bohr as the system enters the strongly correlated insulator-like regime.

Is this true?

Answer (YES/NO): YES